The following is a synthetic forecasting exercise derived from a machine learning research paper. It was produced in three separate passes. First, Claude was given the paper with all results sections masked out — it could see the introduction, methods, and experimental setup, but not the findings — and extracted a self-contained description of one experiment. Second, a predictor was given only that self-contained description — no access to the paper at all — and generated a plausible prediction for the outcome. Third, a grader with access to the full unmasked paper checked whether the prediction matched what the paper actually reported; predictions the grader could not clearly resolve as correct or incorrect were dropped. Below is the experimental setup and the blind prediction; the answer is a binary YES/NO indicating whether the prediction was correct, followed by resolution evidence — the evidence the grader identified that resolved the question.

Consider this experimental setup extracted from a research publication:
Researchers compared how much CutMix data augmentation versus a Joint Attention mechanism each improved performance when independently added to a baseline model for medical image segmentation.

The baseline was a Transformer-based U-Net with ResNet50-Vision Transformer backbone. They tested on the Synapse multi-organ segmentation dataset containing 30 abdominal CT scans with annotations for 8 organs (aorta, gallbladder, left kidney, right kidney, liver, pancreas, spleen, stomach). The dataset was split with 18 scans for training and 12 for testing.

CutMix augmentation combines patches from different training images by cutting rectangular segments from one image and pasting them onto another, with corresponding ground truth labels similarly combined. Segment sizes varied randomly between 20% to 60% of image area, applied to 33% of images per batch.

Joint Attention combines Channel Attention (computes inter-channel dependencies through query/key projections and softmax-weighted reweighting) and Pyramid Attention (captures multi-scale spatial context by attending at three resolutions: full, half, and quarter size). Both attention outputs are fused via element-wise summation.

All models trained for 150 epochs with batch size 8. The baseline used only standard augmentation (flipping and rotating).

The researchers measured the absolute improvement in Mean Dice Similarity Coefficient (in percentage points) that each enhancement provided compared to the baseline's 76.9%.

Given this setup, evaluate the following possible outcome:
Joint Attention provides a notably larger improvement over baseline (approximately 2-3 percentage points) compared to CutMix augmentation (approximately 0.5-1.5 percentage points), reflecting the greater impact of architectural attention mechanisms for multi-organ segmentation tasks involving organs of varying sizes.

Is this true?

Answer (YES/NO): NO